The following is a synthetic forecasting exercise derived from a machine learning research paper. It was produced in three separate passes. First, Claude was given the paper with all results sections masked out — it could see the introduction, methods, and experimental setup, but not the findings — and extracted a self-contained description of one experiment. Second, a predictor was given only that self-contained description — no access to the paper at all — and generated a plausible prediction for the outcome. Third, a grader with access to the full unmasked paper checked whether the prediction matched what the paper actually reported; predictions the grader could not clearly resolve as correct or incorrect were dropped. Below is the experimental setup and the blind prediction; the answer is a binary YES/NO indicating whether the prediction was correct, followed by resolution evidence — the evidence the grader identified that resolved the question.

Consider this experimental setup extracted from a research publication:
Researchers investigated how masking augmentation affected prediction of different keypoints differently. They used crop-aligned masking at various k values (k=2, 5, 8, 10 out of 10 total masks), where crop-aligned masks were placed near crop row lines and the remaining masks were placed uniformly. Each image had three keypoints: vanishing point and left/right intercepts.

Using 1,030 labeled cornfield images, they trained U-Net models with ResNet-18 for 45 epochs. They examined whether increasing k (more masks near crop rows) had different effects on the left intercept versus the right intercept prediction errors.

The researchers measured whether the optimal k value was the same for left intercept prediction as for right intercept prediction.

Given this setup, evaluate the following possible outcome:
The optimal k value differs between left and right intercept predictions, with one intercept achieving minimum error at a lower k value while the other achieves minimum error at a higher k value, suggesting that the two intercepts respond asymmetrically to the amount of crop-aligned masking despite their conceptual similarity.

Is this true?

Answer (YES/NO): YES